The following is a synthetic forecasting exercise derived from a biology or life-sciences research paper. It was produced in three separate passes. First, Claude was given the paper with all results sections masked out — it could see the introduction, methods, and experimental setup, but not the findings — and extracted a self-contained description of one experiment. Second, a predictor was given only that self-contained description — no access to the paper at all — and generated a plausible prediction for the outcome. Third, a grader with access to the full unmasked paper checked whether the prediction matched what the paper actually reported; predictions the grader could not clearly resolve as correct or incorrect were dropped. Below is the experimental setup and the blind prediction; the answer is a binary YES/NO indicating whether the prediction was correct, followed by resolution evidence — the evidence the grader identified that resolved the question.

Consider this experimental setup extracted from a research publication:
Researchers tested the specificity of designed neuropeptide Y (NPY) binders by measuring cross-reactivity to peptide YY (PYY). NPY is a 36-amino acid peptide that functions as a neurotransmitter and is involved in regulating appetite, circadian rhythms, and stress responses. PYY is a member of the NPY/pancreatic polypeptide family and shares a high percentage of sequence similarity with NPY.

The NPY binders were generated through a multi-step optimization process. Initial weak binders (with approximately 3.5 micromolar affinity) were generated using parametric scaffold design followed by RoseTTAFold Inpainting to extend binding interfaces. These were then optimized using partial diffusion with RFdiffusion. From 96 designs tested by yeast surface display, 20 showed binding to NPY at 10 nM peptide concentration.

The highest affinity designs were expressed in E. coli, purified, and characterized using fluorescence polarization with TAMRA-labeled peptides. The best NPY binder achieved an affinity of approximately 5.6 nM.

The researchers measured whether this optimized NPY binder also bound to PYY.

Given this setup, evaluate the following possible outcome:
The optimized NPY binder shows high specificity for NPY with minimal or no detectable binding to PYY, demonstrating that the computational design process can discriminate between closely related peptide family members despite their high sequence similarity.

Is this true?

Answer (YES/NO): YES